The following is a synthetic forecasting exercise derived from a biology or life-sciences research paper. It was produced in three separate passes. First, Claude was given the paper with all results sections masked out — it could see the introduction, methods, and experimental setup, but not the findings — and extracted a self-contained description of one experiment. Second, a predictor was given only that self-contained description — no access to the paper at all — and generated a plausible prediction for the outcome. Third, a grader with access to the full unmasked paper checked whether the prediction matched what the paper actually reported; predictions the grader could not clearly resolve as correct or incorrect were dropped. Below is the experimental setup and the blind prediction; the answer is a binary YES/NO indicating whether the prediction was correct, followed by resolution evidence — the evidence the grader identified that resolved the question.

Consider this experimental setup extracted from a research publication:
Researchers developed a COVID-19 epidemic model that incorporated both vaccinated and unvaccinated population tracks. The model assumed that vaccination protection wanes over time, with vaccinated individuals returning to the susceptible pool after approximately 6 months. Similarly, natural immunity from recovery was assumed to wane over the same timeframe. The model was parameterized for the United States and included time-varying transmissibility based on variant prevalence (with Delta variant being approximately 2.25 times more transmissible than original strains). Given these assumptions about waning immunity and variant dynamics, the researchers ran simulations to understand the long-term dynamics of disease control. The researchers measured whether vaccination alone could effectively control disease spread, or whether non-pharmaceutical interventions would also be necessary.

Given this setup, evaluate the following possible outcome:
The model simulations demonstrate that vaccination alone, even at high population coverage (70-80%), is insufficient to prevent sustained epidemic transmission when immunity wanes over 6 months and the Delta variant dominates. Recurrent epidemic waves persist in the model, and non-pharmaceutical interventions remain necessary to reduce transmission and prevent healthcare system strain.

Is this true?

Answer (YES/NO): NO